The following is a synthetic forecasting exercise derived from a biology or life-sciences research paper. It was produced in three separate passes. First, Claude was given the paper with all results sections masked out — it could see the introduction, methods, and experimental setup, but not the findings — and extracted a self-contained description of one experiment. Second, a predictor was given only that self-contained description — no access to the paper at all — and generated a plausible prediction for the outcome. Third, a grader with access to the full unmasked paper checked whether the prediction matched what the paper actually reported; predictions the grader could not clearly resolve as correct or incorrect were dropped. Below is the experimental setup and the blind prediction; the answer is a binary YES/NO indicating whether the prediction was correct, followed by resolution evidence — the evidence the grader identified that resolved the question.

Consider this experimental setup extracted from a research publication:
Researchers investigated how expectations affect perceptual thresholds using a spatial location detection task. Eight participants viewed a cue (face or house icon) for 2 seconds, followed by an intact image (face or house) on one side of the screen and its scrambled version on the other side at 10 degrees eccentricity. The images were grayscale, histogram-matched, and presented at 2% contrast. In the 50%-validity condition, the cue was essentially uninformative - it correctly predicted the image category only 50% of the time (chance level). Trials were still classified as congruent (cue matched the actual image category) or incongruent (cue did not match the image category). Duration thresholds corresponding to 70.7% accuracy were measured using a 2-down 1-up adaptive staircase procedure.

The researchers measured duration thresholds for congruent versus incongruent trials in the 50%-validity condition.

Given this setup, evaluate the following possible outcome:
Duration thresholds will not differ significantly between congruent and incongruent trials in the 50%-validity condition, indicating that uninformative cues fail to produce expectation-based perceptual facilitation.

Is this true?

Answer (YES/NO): YES